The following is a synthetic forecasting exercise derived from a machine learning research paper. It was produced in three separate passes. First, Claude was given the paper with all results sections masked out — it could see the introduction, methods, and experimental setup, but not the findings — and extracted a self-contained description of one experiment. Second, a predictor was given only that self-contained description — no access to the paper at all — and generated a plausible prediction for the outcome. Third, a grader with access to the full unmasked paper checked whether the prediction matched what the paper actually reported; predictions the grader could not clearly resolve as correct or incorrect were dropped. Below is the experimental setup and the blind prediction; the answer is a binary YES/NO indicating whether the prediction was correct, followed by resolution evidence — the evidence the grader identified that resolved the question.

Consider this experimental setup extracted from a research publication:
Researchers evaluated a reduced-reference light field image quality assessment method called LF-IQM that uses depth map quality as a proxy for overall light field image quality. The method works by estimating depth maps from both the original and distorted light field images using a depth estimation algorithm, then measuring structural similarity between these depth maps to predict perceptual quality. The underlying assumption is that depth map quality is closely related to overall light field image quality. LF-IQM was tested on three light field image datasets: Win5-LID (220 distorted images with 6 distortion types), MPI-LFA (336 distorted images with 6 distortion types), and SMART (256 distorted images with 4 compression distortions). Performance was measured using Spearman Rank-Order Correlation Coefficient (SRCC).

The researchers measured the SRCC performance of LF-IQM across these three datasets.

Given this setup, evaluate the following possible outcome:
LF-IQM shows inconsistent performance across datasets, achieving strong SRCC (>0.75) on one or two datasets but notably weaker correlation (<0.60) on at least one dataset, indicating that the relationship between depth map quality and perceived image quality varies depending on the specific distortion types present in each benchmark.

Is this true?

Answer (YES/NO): NO